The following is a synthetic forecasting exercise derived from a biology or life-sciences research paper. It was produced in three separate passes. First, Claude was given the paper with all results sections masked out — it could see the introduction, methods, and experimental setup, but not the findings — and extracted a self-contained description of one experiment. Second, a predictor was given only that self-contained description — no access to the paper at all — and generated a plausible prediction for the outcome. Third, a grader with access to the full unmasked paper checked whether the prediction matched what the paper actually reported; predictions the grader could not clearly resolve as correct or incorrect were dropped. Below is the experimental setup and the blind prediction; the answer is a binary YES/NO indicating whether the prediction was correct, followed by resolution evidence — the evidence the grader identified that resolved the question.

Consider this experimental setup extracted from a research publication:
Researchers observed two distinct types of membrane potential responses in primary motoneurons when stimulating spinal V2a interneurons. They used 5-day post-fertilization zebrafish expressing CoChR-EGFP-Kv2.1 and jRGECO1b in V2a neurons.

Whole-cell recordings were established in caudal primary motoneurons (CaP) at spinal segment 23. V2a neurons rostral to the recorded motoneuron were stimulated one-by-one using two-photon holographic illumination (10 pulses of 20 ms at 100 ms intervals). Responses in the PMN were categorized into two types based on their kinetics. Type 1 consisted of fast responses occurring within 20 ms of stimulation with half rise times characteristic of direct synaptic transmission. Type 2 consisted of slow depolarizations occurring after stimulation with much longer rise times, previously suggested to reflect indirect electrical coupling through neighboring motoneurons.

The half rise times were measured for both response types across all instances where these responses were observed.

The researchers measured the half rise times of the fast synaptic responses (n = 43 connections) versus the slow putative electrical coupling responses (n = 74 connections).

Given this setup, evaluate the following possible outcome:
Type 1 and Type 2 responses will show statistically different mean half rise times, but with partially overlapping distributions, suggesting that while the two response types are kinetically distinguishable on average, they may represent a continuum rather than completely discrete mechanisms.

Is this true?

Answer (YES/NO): NO